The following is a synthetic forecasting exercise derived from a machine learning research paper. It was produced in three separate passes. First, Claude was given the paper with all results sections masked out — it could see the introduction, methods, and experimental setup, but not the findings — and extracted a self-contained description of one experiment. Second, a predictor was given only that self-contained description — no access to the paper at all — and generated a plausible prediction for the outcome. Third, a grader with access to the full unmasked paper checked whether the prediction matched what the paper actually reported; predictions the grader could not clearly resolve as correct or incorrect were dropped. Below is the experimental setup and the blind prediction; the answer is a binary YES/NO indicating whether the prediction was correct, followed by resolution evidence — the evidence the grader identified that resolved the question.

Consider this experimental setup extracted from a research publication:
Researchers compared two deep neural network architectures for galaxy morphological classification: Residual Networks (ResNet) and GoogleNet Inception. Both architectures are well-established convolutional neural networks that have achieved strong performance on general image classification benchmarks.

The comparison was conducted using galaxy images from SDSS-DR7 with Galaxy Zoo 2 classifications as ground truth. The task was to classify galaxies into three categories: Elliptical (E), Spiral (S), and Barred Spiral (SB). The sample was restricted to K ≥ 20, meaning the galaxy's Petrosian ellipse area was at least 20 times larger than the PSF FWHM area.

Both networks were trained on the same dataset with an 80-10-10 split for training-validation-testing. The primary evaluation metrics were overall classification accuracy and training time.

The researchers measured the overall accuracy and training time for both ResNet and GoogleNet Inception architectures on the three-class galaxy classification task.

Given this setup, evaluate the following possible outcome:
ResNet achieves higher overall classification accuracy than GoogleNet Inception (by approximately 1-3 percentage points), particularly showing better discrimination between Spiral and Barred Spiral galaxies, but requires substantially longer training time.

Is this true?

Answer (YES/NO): NO